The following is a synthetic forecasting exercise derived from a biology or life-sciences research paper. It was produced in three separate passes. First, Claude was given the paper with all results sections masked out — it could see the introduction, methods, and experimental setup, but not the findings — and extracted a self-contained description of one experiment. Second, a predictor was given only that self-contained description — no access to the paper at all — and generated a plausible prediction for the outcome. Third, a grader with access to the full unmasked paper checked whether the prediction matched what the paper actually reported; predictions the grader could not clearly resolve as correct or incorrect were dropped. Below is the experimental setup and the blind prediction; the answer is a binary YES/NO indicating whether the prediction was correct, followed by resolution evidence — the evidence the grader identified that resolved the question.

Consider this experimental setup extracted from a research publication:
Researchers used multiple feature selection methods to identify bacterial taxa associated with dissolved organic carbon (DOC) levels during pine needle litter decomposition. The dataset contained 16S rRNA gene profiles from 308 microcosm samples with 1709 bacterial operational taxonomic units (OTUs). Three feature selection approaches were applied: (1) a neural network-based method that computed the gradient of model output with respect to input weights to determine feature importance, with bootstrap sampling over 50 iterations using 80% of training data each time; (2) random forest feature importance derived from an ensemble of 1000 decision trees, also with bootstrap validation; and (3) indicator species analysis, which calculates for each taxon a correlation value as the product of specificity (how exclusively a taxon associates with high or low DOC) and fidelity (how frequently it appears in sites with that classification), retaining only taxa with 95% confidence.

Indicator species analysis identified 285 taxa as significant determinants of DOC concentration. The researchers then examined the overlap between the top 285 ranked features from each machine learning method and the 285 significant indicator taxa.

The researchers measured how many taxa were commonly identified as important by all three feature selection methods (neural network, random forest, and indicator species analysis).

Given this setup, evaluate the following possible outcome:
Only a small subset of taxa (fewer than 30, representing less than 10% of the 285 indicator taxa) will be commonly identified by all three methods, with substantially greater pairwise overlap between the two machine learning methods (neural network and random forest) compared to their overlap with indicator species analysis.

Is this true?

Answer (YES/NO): NO